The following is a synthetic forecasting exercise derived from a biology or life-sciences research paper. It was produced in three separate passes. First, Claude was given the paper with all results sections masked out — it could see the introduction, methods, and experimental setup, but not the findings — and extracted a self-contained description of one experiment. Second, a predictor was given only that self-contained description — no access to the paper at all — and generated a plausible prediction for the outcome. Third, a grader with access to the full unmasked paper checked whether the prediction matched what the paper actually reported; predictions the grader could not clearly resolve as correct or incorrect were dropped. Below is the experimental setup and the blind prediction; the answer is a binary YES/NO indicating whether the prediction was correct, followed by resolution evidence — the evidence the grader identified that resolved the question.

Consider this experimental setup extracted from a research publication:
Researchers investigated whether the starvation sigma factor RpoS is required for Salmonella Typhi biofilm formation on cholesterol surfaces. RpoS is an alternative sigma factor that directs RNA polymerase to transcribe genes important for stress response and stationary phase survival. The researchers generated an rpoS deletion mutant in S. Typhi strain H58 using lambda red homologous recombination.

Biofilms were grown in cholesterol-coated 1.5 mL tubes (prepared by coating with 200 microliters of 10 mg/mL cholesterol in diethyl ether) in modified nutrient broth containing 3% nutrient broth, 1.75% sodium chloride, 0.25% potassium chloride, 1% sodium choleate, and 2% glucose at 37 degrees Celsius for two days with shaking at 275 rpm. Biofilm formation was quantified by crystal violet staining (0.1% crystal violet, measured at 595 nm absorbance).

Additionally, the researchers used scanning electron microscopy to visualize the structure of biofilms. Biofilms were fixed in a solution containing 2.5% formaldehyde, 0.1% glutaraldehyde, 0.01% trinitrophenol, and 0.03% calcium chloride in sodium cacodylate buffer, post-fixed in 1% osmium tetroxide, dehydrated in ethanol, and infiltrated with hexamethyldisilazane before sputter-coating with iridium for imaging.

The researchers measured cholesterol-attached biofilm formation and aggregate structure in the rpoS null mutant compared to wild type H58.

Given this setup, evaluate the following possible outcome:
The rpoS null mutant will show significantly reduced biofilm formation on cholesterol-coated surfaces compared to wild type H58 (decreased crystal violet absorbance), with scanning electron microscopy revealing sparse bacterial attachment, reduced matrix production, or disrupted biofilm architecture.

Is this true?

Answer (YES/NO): YES